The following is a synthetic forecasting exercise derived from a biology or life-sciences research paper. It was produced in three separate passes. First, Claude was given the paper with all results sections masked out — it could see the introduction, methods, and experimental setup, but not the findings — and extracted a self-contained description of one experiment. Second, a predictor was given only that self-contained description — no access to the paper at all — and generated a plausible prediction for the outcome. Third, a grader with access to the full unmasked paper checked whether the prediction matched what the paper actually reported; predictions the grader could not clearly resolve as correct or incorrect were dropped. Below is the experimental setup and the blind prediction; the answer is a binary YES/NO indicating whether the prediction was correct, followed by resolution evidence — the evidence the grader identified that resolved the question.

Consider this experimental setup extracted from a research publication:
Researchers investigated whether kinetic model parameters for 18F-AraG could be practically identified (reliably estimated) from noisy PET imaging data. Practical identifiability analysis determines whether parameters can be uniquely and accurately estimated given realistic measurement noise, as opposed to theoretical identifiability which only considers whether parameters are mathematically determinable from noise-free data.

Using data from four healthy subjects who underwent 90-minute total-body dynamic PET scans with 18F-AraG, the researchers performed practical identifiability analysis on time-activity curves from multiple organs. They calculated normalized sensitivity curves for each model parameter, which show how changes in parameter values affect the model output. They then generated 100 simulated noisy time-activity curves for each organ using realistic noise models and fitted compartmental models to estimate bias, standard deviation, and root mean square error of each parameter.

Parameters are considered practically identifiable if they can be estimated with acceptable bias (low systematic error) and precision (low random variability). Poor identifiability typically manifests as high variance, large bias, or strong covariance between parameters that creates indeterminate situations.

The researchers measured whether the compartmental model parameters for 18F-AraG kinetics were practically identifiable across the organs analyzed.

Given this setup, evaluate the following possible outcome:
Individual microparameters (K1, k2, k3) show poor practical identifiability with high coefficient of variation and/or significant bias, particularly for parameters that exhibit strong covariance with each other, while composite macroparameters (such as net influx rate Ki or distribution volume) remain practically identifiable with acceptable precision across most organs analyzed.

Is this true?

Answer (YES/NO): YES